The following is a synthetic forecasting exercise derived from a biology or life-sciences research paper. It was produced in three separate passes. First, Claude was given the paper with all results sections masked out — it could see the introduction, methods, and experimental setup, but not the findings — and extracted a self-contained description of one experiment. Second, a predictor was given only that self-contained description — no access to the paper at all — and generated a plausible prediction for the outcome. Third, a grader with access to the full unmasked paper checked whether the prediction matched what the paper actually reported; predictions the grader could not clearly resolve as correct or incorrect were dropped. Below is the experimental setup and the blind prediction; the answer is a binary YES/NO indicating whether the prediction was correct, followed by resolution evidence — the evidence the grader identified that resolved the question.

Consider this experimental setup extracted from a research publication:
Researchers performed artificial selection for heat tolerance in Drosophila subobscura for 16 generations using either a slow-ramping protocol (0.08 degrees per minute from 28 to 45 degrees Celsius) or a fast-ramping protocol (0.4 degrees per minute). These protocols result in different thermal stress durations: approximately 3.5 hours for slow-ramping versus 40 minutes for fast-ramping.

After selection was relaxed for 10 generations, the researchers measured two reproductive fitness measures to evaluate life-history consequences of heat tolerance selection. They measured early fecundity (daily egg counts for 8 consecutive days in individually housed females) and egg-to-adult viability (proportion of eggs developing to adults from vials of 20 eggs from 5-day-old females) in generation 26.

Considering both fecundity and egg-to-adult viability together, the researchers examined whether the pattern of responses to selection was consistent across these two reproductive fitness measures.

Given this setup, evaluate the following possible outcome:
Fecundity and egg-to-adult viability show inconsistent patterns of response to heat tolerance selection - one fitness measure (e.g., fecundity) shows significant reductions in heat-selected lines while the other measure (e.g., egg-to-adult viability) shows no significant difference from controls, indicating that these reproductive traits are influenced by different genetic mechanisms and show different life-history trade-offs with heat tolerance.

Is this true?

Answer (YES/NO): NO